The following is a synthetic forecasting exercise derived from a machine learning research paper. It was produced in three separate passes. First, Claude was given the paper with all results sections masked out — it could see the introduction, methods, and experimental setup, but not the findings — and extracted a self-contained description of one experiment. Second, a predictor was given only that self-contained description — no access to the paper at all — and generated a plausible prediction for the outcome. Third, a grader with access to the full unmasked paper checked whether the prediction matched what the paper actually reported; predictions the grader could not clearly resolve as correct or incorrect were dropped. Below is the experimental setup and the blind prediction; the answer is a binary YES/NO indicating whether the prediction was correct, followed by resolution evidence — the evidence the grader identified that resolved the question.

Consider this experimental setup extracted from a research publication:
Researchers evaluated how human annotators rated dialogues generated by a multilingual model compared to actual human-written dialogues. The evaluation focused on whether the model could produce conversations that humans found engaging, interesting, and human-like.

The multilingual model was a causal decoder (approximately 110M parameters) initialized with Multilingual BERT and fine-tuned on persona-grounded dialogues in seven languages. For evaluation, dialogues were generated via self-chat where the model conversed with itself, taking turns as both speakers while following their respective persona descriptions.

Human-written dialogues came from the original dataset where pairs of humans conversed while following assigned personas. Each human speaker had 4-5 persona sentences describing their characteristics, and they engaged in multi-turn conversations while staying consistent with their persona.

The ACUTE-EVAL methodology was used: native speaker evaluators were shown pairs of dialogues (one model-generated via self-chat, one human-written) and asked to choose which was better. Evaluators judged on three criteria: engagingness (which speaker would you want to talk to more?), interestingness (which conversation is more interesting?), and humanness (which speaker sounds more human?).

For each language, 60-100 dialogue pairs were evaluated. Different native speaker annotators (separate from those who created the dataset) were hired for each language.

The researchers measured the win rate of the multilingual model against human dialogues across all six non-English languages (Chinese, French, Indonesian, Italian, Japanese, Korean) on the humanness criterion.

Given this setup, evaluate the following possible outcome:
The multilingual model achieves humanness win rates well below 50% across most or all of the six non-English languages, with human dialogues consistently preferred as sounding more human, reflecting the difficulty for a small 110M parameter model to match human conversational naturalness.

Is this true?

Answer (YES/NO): YES